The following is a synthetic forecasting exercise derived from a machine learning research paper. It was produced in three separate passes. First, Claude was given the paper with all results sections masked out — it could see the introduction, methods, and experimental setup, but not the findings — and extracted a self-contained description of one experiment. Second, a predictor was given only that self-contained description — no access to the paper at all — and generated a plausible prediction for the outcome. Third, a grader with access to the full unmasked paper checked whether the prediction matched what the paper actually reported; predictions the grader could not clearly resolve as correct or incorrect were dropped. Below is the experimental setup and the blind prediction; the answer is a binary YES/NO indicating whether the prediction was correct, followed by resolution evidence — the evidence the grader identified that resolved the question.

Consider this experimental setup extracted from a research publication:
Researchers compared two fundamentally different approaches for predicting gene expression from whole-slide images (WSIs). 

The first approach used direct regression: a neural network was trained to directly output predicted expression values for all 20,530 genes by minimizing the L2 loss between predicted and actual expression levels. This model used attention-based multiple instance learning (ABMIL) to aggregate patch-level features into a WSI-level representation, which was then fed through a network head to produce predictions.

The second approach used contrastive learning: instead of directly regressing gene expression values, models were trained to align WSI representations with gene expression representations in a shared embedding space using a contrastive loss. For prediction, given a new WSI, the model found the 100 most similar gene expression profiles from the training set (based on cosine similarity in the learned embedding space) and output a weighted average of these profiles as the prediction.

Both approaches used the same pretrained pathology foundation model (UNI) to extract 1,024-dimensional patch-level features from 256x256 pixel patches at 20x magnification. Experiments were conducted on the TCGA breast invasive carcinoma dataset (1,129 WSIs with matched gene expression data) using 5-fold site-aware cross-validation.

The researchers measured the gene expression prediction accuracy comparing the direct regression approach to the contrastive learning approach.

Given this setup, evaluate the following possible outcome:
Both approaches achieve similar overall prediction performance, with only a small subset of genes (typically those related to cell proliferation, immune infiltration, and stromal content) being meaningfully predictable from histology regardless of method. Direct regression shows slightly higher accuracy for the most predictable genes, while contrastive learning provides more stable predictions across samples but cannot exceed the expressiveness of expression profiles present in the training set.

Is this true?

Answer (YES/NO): NO